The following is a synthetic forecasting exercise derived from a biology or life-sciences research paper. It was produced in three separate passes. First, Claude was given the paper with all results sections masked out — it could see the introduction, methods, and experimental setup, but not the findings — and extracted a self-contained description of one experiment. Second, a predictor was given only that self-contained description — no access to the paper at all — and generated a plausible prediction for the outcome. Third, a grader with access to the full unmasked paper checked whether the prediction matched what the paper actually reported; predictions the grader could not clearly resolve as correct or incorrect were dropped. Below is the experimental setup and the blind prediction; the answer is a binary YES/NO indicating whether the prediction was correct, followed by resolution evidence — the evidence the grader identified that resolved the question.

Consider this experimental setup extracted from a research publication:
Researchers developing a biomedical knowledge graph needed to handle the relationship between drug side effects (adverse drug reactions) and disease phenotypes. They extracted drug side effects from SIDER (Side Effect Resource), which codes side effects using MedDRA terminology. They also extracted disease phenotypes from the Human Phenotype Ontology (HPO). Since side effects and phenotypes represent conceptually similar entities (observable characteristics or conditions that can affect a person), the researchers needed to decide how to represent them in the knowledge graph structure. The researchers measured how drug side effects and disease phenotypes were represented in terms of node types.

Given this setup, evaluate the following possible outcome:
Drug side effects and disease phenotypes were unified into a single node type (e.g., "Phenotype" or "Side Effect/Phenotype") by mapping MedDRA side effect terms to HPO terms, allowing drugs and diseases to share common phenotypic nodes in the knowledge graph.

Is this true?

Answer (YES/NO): YES